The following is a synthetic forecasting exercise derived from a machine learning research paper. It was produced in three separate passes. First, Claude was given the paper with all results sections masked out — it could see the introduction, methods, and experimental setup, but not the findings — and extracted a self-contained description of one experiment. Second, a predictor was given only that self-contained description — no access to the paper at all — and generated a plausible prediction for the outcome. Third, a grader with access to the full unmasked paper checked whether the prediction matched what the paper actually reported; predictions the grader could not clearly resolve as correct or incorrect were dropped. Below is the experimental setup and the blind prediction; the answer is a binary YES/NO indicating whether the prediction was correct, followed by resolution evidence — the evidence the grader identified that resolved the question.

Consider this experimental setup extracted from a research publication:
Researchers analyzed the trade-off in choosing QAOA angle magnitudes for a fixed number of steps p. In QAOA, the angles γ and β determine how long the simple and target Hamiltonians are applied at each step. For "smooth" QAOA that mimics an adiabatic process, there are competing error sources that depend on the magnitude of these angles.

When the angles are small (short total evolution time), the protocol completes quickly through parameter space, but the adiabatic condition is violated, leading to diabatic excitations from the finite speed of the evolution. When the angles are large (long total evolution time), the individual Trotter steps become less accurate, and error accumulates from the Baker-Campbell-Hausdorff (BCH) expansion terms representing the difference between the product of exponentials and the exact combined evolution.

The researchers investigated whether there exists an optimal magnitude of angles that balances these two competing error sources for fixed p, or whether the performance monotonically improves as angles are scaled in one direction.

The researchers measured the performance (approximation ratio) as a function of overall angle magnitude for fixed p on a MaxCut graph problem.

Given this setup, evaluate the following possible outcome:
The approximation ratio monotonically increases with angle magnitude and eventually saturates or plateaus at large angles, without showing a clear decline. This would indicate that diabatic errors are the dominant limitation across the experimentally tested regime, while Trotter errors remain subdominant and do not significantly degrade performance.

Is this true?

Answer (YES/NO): NO